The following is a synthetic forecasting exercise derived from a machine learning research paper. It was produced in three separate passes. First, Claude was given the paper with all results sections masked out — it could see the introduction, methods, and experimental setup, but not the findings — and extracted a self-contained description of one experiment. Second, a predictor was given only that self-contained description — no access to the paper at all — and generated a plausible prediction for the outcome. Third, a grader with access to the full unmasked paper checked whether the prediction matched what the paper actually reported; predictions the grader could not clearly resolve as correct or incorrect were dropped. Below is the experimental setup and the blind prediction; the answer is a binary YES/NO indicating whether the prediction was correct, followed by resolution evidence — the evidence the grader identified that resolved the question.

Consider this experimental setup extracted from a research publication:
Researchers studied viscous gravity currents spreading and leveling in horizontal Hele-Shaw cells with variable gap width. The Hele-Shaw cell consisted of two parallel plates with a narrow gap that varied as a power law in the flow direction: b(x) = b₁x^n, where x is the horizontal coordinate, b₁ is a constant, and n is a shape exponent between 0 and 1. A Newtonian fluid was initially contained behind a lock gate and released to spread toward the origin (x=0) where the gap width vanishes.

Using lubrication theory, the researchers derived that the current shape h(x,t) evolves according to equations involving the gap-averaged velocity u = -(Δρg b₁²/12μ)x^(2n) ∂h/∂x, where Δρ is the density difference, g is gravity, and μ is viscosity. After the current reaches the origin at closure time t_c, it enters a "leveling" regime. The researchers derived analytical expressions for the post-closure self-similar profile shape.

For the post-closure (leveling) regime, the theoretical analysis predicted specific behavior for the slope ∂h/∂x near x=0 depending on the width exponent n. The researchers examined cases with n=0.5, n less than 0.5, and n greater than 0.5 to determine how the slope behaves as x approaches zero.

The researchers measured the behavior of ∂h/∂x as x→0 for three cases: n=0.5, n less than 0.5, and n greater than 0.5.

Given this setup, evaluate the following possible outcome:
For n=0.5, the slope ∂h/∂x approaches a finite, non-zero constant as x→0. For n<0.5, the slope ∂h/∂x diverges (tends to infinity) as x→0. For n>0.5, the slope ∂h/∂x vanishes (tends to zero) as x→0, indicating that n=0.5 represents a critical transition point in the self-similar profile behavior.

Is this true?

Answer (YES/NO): NO